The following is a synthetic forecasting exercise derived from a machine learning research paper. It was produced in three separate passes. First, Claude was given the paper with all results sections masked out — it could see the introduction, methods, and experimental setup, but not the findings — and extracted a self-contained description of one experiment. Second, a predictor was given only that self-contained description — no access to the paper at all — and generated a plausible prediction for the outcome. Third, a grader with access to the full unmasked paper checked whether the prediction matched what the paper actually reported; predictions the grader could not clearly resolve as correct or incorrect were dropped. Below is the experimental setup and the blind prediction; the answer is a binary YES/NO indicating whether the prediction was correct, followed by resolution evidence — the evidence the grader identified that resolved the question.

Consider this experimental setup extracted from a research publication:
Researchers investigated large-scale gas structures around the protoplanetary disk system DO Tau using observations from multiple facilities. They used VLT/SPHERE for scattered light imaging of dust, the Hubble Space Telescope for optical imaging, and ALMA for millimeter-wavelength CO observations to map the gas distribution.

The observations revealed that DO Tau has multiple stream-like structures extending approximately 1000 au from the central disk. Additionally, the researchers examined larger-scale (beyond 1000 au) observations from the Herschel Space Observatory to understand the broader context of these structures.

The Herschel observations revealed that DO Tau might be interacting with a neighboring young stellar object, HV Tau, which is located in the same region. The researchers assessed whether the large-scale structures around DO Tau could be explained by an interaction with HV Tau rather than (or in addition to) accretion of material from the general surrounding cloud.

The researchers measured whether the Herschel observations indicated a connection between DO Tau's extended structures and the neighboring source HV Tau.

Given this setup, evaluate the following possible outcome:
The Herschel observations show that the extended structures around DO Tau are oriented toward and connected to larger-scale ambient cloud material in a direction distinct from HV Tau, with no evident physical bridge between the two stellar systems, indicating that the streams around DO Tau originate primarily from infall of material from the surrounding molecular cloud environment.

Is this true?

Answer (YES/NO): NO